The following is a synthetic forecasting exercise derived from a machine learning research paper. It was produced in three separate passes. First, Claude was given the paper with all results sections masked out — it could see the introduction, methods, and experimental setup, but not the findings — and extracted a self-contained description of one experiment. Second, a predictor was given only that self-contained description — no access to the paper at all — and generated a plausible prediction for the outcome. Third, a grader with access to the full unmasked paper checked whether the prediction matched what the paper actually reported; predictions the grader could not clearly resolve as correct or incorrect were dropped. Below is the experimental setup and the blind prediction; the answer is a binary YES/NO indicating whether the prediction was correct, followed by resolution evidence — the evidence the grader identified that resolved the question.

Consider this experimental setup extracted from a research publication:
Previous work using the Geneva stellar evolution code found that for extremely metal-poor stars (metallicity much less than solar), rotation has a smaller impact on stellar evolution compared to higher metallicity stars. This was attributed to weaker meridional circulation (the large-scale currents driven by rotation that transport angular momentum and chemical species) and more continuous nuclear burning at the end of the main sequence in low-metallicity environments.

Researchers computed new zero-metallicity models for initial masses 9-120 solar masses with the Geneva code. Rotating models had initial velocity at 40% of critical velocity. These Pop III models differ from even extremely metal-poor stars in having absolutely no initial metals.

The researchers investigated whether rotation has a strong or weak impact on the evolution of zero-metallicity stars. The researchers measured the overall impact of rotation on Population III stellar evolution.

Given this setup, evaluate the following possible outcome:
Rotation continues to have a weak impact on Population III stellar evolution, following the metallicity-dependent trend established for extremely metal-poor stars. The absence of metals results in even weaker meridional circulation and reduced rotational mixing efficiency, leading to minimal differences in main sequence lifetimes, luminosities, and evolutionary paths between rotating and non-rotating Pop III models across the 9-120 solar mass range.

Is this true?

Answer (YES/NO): NO